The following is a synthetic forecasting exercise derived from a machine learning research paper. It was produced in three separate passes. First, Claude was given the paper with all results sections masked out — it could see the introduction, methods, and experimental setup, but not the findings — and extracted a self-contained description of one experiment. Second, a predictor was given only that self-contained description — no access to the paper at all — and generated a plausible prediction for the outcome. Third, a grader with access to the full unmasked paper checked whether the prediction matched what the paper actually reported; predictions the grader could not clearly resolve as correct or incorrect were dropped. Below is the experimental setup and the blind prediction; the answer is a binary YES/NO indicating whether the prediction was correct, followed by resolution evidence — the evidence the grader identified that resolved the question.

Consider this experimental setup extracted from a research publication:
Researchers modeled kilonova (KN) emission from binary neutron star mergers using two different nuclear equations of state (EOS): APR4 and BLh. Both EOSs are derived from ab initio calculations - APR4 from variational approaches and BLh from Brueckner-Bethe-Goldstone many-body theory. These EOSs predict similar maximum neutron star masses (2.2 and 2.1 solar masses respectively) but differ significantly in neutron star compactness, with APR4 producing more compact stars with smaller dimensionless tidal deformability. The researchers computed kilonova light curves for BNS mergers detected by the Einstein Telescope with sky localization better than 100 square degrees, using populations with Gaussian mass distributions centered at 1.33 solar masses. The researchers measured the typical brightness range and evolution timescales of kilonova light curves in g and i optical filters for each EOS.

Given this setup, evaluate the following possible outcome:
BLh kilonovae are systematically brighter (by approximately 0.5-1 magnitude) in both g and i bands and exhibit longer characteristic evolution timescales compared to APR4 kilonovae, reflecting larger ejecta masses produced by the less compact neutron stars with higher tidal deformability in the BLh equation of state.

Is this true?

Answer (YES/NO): YES